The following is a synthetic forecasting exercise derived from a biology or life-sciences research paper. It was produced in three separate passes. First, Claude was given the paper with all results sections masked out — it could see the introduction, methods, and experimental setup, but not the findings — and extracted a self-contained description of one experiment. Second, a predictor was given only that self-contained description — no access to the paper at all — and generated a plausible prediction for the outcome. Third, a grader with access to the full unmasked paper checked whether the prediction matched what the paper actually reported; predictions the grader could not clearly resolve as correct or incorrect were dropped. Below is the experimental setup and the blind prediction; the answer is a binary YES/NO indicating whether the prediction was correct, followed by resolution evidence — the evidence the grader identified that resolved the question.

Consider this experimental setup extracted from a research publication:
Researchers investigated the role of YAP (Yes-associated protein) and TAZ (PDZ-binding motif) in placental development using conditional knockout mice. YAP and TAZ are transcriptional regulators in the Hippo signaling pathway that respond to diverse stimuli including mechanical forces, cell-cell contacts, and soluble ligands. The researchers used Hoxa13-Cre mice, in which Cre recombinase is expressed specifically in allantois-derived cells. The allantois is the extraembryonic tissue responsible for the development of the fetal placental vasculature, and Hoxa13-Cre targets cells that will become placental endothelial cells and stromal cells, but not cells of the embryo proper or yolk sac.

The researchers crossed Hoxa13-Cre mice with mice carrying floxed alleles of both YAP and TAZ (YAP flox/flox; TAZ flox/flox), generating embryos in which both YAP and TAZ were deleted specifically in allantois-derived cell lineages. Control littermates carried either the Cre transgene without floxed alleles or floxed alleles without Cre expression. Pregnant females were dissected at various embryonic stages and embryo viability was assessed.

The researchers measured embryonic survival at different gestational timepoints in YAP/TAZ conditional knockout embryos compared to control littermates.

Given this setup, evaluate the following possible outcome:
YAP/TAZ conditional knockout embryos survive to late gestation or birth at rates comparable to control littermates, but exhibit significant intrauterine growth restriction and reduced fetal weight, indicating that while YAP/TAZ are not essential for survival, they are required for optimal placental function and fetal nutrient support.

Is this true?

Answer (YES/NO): NO